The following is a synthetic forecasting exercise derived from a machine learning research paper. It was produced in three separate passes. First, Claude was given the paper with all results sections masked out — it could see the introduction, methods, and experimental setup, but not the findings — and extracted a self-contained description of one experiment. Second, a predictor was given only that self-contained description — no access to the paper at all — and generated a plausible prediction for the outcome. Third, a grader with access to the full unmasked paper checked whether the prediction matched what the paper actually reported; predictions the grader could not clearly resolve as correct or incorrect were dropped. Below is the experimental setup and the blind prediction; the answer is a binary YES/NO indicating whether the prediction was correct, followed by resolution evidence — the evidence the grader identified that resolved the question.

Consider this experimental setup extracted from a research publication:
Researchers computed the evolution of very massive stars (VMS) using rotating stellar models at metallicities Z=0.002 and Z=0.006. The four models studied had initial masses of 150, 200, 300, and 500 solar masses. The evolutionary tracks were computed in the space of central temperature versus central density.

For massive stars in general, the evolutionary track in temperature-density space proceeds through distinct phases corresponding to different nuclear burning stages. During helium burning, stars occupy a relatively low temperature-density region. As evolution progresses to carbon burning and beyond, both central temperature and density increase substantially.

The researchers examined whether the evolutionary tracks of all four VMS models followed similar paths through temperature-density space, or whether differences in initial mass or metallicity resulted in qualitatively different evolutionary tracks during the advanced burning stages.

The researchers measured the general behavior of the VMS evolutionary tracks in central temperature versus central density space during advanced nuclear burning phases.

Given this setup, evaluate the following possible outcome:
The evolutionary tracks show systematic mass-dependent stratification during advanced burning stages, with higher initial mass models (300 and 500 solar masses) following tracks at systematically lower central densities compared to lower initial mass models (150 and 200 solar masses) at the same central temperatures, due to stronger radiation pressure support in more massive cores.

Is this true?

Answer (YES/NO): NO